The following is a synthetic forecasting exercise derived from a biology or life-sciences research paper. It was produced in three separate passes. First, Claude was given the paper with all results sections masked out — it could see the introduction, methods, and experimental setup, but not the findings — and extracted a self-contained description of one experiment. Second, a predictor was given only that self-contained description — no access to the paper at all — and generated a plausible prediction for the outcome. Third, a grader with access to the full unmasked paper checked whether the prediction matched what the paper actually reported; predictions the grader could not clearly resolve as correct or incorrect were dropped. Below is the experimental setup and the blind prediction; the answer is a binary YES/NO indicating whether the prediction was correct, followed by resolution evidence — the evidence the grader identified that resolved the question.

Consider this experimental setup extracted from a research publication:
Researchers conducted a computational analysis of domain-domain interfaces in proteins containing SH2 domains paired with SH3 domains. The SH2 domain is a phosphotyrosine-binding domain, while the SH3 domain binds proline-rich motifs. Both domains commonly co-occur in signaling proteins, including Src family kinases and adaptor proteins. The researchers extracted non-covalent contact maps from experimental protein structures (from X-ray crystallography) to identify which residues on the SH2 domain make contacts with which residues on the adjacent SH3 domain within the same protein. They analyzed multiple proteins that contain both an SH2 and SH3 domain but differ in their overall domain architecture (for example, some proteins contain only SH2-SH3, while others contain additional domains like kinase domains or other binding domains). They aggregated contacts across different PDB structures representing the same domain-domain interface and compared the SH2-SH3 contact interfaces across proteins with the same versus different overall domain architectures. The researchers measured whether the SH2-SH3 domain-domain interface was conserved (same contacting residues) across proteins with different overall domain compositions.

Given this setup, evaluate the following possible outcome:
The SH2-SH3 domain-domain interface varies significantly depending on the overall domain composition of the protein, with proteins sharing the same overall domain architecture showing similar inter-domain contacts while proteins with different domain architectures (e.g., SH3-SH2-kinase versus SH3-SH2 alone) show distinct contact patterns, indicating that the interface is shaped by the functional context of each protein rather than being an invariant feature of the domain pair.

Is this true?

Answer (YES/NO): YES